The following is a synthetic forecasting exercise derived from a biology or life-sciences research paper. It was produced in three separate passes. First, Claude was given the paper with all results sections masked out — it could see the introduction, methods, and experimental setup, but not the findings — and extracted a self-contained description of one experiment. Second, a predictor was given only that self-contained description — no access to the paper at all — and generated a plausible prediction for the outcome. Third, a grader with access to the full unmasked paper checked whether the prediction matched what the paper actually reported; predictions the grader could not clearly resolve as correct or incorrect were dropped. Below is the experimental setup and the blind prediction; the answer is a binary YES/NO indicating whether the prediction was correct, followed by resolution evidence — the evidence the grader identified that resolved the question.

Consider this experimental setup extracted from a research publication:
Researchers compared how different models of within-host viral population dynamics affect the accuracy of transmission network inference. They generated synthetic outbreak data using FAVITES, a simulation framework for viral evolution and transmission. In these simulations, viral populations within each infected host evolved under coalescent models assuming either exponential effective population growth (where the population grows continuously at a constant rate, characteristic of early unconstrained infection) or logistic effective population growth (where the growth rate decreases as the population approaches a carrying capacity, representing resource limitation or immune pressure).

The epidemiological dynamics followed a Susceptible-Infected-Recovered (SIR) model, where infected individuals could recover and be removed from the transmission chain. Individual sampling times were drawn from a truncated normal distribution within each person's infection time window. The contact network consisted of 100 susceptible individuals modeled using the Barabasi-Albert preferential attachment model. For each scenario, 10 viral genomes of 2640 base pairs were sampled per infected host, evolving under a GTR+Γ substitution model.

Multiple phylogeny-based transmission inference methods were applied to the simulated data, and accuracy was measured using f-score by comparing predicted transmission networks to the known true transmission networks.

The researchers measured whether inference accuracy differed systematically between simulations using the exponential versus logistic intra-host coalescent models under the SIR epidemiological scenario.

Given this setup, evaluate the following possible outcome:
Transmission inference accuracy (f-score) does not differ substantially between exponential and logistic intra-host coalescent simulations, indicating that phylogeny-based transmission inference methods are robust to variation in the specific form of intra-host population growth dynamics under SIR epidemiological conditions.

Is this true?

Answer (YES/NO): YES